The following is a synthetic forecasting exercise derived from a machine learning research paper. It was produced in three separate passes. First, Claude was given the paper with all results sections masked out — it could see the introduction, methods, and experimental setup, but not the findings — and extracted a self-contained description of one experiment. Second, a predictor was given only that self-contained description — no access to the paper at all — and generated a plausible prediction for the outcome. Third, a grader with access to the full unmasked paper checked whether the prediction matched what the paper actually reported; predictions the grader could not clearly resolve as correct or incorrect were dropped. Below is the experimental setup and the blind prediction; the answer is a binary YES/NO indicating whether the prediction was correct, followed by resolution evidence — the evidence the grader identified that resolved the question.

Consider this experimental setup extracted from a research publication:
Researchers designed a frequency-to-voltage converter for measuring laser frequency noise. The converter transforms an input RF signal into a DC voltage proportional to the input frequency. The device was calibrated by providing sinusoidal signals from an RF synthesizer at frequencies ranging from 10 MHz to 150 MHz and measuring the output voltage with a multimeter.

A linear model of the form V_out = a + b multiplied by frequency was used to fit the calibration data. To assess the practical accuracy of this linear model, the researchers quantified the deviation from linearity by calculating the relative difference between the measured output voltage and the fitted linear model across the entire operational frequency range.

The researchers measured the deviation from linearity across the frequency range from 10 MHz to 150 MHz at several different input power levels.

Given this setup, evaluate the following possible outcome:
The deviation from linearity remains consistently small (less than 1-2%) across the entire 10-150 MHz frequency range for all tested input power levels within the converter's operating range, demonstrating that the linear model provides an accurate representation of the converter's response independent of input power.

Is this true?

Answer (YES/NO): YES